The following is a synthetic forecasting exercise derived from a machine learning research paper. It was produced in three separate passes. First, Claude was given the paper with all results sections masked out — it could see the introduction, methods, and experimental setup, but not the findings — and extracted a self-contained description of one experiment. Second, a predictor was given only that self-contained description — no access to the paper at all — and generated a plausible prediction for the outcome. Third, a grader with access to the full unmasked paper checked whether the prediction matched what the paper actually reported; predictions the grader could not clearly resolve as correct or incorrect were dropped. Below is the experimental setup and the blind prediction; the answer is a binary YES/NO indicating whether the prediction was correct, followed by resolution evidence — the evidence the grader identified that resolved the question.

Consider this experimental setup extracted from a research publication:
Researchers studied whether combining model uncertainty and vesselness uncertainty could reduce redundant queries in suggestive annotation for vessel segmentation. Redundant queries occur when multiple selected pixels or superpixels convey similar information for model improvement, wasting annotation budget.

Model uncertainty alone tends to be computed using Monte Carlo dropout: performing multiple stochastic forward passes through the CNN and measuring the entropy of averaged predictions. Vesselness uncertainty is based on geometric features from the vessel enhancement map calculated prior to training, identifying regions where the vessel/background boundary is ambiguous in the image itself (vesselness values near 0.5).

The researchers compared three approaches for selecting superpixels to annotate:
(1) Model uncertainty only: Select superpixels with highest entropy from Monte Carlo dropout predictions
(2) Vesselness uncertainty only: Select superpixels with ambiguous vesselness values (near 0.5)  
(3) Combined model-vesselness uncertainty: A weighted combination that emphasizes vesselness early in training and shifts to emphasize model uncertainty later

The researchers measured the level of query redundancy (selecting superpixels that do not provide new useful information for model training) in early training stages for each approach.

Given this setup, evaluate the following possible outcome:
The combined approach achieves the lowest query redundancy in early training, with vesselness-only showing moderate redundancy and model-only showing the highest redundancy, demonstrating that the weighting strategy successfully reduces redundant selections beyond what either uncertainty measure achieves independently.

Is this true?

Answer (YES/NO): NO